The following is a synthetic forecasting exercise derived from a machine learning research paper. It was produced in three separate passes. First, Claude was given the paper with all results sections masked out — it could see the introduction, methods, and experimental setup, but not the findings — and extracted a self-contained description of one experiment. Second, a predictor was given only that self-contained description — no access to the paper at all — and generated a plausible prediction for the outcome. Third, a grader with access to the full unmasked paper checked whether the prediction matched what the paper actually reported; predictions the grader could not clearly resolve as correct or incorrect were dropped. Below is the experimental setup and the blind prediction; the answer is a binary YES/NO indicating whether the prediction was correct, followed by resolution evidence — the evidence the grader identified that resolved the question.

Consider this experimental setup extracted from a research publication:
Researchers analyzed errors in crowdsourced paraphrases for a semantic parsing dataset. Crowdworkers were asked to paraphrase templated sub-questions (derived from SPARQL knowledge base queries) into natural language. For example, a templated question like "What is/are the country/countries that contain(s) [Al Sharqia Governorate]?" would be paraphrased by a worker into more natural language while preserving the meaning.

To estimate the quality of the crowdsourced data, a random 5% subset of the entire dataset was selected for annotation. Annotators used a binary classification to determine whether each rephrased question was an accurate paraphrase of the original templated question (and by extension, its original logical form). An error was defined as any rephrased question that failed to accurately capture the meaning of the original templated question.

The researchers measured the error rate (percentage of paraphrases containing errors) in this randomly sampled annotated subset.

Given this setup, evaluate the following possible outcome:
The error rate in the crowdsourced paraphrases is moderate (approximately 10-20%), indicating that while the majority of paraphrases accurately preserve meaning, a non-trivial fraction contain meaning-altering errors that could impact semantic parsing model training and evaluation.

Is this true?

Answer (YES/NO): NO